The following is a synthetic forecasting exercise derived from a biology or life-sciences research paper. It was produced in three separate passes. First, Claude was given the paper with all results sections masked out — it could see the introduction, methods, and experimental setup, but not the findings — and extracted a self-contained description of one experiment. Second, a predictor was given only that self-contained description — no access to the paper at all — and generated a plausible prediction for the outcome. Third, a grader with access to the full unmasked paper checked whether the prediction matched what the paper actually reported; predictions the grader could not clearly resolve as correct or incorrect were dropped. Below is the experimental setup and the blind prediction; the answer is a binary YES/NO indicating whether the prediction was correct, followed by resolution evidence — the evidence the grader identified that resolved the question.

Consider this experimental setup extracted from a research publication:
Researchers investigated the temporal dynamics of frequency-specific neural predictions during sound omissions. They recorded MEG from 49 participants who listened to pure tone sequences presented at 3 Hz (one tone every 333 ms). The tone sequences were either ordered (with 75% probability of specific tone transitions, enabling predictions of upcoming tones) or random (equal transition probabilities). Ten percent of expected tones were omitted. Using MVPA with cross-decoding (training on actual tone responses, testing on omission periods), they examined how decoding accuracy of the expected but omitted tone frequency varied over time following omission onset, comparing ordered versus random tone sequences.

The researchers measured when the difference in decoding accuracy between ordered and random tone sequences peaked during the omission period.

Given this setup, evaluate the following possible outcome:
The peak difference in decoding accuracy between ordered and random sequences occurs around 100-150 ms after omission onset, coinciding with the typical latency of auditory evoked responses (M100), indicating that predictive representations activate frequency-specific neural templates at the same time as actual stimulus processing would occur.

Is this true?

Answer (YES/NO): YES